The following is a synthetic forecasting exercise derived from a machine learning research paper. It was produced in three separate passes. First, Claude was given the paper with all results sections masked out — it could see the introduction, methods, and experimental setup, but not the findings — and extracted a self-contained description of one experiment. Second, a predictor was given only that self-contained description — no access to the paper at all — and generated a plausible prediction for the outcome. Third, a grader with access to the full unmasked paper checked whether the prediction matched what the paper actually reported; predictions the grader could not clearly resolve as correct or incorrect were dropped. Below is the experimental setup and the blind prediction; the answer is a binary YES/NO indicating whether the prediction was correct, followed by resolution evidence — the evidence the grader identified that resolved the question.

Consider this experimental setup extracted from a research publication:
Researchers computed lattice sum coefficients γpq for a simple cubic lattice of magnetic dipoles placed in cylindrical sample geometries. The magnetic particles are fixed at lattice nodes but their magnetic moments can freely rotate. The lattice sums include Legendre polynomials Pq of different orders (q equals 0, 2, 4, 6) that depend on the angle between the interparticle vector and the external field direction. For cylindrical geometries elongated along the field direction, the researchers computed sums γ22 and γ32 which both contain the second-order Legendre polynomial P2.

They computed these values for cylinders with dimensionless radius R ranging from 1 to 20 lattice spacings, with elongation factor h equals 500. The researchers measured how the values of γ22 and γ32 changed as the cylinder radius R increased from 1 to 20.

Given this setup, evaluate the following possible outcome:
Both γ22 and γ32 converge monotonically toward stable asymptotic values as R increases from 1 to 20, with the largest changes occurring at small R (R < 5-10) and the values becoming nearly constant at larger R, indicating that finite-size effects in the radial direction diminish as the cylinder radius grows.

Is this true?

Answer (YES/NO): YES